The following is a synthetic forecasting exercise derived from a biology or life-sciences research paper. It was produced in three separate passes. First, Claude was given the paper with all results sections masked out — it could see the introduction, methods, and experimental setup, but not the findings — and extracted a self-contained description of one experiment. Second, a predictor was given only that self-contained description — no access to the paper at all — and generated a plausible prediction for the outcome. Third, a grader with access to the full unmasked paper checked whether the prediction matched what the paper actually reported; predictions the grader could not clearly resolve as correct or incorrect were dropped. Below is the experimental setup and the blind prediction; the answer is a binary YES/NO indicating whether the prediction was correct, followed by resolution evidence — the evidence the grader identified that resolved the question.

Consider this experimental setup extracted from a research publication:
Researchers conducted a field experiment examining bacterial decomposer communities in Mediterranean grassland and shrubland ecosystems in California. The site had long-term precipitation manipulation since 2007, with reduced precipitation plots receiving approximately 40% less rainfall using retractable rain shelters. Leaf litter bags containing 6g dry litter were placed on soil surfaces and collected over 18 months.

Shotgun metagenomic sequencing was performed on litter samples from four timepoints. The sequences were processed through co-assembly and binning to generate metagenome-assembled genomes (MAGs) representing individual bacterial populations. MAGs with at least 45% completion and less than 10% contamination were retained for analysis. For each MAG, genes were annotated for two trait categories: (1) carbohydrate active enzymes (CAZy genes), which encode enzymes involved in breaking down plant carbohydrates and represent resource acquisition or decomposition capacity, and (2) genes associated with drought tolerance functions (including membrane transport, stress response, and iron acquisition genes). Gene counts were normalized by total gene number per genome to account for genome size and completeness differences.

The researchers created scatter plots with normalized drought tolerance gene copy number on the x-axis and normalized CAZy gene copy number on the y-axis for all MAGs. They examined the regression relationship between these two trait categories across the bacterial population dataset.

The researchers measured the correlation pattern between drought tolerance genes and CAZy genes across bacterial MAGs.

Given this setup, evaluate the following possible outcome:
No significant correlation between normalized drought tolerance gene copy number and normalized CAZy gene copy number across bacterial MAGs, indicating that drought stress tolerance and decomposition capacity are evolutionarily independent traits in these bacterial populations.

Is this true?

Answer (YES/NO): NO